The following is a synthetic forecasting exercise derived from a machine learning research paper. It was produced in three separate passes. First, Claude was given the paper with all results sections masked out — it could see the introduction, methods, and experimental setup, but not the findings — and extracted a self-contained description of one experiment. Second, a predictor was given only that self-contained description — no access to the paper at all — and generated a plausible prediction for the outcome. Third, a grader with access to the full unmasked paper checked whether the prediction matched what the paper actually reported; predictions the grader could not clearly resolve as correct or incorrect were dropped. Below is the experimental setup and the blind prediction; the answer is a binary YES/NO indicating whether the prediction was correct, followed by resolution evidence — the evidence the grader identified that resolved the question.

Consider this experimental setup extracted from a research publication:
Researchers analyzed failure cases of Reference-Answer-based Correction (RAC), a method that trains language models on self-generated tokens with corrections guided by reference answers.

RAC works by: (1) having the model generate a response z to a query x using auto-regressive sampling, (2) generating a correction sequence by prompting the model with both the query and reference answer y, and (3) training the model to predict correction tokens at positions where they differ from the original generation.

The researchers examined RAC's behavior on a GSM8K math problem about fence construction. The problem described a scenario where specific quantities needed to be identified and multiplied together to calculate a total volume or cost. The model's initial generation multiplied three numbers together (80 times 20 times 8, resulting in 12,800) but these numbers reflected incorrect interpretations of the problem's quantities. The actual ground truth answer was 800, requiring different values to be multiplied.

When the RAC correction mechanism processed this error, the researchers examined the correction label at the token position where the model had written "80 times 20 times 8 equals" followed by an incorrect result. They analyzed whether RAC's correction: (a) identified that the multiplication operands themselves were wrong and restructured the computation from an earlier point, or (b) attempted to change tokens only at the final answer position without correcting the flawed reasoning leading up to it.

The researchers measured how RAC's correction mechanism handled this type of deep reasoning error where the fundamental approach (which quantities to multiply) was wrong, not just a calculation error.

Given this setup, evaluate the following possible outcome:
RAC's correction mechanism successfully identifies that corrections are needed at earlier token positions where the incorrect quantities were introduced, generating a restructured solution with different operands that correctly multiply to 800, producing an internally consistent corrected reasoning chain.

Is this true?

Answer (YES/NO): NO